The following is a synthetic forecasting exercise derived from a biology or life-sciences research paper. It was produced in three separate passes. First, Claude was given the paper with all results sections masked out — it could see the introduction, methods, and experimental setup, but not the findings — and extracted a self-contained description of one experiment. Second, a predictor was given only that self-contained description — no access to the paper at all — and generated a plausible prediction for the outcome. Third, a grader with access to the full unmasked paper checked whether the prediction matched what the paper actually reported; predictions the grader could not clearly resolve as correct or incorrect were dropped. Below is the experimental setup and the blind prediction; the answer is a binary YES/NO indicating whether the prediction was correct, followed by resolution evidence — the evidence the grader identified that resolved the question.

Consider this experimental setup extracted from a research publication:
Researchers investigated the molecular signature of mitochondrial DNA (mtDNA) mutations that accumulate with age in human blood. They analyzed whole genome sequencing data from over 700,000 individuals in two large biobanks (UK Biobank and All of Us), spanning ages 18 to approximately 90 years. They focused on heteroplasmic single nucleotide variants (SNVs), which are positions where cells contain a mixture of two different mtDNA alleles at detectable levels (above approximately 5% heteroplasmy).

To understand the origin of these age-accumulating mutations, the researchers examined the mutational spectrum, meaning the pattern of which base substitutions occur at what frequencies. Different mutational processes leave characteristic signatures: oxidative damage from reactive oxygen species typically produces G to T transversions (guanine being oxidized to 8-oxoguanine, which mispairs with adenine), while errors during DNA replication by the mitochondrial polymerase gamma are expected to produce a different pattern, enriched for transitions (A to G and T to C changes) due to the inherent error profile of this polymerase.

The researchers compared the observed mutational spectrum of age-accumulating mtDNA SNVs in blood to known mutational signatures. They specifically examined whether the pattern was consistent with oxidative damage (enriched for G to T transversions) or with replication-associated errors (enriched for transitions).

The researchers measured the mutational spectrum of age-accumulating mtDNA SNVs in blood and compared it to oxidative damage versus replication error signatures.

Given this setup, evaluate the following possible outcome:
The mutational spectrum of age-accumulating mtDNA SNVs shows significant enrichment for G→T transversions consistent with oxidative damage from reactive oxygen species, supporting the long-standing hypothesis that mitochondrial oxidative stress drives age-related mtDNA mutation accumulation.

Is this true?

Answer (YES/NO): NO